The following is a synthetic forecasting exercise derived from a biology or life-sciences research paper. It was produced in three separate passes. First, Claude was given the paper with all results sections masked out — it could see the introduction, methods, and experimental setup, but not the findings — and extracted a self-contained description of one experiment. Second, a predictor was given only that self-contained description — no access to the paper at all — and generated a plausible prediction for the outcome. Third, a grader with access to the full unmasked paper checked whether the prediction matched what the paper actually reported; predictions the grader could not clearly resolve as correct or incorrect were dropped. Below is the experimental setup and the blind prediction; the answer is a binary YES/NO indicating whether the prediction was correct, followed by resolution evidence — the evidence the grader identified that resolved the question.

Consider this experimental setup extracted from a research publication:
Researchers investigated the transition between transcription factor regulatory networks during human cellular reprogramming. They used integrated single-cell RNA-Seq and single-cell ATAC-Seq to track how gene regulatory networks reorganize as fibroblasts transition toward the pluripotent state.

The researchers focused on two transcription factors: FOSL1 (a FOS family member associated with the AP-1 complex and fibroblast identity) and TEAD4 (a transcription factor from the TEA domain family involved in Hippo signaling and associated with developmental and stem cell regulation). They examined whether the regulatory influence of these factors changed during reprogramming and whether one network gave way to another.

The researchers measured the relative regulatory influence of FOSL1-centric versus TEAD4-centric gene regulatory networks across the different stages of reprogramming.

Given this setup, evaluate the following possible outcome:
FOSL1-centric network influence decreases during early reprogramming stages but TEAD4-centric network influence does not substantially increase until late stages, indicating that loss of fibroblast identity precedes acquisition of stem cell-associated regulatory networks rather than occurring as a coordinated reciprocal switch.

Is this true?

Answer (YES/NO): NO